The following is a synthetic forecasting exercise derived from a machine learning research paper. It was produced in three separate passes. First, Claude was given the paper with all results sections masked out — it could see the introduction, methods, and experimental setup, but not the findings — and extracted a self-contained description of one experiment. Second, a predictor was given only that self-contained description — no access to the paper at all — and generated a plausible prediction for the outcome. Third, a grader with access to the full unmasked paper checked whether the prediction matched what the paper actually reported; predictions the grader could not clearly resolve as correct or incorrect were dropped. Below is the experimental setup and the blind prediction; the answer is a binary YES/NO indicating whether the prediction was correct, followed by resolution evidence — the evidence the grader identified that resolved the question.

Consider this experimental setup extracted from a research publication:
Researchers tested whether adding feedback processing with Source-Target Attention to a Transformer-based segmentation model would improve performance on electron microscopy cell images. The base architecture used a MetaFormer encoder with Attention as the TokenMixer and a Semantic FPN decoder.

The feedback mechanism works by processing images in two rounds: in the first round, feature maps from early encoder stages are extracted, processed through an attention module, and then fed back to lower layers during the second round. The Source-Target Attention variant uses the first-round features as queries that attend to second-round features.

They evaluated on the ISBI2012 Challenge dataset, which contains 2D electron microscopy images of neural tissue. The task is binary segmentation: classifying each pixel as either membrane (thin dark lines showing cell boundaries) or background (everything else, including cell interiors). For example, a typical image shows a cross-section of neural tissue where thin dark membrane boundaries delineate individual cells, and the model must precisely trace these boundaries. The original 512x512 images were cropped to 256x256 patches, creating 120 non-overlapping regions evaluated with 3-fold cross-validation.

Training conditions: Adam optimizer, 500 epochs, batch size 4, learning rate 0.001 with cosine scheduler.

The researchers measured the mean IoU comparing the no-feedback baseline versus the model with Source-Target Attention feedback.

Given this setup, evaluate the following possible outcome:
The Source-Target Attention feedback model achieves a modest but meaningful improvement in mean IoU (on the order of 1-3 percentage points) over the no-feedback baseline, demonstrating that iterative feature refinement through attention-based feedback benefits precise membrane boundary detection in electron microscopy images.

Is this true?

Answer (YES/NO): NO